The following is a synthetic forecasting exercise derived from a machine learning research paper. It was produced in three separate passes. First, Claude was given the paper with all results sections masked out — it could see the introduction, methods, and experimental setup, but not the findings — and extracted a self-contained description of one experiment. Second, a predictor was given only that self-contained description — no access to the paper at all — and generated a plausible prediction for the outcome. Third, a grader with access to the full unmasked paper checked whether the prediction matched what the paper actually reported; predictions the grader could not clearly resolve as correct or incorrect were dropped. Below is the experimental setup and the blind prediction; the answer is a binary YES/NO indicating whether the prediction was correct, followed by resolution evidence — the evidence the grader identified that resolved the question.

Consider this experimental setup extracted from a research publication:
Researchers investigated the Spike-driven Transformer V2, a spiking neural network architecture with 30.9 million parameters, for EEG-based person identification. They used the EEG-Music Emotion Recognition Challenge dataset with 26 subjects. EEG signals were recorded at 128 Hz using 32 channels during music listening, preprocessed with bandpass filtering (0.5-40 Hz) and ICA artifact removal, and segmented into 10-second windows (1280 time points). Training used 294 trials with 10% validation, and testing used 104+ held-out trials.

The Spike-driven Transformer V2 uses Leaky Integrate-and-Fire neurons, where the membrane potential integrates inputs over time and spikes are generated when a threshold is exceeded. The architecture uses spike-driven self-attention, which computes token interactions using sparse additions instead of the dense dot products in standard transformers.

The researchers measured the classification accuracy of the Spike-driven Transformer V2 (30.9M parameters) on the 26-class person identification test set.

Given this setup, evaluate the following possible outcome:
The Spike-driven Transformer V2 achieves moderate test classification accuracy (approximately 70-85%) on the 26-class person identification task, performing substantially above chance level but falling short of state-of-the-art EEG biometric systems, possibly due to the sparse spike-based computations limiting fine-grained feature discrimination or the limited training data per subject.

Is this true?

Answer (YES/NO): NO